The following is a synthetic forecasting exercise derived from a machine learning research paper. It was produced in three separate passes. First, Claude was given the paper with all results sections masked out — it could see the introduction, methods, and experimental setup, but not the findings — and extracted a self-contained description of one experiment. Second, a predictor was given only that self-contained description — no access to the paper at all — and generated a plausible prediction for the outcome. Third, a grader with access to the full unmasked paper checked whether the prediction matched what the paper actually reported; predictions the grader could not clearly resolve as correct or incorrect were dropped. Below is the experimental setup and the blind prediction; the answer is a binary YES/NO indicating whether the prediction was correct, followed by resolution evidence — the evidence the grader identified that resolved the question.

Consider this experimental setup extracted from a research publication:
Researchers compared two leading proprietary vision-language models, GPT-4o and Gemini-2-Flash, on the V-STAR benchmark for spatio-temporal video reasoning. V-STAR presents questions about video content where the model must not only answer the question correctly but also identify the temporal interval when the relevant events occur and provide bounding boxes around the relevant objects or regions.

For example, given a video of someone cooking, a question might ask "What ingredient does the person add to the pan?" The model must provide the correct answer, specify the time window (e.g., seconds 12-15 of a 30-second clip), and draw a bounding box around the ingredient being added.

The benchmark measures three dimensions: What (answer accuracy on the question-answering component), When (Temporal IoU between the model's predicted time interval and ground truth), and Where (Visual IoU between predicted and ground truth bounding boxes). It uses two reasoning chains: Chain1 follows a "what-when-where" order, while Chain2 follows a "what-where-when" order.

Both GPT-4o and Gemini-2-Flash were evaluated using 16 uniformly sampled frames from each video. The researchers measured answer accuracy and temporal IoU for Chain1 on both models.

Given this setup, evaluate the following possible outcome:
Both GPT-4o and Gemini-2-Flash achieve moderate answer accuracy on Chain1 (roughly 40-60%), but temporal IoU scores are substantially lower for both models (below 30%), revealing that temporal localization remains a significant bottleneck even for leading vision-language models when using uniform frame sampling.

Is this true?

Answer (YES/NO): NO